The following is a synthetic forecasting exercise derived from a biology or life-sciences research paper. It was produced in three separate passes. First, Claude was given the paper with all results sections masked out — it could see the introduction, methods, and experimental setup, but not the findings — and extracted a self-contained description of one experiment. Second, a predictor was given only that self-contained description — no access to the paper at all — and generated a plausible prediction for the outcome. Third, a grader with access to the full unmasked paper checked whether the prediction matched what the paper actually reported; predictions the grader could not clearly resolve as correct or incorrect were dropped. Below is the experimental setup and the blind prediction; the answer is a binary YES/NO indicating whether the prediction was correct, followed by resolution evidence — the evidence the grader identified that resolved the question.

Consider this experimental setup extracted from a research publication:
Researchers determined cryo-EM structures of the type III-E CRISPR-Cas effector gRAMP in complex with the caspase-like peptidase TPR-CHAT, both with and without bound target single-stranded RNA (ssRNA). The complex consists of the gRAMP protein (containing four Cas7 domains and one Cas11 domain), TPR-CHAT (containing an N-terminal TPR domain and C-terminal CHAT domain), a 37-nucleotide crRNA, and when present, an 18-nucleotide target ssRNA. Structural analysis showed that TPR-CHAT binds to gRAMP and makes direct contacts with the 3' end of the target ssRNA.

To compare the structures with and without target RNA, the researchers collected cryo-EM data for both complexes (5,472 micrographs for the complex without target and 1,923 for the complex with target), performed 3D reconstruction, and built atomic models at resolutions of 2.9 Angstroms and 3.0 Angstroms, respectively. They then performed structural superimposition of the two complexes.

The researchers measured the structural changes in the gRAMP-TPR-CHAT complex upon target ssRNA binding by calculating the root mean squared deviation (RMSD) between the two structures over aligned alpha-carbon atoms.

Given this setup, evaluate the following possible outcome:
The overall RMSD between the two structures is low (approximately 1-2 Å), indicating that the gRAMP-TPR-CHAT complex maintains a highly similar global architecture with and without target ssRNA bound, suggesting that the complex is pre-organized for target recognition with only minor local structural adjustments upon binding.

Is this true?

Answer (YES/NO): YES